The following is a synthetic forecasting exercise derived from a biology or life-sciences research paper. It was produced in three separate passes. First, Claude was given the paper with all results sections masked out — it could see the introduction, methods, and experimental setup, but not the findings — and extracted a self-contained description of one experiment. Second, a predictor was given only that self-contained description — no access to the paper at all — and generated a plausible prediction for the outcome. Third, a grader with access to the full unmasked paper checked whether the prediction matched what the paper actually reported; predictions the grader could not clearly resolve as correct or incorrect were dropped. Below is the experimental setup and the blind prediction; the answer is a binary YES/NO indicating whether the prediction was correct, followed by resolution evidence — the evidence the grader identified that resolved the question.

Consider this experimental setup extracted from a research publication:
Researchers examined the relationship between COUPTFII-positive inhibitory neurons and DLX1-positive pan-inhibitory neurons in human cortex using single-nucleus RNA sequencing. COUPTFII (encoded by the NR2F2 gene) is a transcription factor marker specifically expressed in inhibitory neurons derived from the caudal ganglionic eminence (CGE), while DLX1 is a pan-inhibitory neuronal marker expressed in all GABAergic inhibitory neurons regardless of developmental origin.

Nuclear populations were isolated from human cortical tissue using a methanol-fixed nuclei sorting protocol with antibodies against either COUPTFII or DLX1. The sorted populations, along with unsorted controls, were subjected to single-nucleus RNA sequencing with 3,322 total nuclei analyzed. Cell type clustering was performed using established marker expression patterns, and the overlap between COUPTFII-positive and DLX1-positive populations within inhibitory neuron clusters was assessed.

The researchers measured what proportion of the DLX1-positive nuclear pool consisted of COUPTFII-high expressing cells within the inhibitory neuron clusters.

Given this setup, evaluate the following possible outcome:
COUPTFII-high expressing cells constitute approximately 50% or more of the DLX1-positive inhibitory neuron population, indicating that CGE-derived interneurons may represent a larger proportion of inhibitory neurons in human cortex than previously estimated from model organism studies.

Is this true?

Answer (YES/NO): NO